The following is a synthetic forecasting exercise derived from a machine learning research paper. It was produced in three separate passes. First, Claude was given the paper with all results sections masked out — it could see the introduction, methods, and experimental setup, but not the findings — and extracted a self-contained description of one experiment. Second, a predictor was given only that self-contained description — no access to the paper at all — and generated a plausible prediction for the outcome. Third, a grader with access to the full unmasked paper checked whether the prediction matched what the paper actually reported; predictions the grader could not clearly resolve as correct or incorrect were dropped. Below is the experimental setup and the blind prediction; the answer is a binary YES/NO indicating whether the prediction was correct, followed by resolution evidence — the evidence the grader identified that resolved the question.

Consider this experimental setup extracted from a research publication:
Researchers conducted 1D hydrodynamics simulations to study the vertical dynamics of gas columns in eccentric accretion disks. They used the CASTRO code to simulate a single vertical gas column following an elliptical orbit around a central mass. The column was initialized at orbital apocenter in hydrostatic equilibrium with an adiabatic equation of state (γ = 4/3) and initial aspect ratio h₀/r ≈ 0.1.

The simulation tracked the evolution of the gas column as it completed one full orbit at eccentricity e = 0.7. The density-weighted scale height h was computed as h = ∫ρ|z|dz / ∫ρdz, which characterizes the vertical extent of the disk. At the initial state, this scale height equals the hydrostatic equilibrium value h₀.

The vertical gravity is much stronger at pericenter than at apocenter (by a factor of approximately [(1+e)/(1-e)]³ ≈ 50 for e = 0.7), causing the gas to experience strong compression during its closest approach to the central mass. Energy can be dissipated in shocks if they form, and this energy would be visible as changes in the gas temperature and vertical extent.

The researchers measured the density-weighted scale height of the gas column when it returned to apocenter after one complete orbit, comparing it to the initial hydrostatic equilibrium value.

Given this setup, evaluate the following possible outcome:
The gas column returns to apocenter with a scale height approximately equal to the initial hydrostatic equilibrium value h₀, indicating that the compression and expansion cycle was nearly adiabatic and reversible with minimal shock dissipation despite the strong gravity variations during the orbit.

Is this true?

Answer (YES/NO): NO